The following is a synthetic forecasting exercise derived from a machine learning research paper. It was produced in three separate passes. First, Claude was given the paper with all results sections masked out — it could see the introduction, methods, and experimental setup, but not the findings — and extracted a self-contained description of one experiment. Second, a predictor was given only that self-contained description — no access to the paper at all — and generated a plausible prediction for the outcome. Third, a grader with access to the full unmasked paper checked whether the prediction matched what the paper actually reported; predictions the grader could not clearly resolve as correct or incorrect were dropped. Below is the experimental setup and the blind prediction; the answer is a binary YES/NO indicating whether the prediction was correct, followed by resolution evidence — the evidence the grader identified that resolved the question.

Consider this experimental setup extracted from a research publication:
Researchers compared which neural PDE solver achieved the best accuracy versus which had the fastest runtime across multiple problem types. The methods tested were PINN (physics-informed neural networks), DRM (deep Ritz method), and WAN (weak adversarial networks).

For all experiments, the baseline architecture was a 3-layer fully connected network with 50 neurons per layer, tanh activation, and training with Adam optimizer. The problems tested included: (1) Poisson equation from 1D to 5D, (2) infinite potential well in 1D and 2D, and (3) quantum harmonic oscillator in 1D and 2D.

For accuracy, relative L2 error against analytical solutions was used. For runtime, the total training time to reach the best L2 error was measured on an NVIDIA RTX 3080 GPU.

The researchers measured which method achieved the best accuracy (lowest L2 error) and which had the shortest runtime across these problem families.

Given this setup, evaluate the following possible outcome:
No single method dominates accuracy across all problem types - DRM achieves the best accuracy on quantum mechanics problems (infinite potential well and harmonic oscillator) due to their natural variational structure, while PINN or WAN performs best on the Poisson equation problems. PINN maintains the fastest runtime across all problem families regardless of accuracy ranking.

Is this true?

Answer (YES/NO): NO